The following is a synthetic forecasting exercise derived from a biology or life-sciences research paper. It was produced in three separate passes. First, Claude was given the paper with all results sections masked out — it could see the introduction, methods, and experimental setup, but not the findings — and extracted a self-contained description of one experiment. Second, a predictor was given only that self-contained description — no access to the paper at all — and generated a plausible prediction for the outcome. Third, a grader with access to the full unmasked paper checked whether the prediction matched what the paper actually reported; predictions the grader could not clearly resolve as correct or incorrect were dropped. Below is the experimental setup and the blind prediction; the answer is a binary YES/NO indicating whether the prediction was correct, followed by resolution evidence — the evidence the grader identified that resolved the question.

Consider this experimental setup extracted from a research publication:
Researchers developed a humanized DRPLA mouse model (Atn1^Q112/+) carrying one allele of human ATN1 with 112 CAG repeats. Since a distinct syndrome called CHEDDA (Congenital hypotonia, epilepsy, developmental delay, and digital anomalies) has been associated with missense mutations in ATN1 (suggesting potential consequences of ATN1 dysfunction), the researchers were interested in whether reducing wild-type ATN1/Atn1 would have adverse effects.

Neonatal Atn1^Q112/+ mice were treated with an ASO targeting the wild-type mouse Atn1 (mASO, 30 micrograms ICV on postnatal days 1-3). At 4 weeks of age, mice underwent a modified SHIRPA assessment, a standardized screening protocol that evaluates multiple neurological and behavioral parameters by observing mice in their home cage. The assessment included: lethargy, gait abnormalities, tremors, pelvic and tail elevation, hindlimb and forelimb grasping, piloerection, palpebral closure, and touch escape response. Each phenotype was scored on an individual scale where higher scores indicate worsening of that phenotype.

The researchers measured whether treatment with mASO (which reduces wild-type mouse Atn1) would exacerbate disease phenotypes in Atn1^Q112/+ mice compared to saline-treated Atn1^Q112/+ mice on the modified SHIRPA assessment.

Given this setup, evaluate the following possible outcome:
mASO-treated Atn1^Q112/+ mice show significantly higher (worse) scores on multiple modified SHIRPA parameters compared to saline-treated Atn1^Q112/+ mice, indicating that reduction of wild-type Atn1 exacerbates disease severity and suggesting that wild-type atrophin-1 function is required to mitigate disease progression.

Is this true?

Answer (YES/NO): NO